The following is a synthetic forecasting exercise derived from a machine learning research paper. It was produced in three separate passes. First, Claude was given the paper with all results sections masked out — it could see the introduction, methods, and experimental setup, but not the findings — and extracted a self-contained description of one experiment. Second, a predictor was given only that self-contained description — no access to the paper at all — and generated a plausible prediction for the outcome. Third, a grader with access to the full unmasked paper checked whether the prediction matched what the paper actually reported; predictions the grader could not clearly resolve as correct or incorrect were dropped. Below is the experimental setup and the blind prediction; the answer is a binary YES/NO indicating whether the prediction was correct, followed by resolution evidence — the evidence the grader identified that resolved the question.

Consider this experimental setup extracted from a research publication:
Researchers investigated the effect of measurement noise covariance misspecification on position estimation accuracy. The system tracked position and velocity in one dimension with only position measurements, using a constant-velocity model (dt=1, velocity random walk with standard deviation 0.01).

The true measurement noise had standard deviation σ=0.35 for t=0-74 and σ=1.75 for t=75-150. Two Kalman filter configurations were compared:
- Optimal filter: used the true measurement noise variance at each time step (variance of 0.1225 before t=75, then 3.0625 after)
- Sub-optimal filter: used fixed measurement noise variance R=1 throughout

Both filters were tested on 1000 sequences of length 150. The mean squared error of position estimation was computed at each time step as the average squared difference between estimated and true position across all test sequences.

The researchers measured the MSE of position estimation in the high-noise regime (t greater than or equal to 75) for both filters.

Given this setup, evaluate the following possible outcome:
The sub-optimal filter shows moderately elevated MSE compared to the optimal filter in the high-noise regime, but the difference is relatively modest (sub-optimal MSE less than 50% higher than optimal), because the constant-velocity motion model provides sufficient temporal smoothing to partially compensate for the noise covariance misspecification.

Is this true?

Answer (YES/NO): NO